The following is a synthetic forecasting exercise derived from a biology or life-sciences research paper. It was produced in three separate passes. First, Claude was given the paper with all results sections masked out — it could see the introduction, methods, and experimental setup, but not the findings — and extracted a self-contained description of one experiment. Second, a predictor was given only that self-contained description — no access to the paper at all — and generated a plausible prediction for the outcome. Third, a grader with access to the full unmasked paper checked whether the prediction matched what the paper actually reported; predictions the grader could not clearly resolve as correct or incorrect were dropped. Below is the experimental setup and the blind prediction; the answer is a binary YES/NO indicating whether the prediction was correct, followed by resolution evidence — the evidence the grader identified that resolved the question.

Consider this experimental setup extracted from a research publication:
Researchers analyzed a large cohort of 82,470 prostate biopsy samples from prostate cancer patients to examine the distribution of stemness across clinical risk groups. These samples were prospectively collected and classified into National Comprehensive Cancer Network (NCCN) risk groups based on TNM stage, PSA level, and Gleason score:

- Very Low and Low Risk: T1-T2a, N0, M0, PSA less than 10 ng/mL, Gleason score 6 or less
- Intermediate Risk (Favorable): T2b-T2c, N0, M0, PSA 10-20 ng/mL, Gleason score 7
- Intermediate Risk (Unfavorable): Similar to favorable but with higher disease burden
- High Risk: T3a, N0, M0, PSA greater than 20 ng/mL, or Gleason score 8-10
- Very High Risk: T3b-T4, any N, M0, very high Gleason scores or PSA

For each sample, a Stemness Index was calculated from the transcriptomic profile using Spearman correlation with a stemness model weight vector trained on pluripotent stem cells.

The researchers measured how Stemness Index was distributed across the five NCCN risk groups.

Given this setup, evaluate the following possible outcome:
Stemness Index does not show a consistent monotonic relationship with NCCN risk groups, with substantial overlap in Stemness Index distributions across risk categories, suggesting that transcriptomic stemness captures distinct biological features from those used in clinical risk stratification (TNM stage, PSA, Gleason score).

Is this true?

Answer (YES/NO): NO